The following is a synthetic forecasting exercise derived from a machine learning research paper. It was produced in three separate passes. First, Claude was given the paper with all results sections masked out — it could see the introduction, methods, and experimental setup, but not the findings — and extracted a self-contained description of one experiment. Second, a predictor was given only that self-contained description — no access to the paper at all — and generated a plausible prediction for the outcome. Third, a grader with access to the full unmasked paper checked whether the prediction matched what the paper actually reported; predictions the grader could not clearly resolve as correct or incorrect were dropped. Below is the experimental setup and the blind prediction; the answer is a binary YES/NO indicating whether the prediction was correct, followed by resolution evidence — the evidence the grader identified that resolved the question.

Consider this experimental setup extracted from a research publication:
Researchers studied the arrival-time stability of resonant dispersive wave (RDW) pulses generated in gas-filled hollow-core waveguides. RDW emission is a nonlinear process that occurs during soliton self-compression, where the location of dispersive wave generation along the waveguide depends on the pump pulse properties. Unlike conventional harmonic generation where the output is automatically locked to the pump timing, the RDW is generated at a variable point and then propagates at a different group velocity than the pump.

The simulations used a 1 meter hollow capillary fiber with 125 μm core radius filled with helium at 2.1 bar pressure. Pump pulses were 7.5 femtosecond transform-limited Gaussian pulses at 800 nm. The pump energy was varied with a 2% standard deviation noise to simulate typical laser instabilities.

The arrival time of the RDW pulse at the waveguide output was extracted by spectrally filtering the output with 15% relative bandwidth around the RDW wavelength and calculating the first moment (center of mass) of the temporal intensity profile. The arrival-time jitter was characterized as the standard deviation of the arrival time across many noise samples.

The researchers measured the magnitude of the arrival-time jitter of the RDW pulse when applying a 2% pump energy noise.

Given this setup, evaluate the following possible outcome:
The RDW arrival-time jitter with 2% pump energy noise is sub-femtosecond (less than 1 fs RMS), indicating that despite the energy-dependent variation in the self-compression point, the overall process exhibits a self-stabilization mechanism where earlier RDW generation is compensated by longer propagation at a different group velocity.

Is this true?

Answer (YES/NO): YES